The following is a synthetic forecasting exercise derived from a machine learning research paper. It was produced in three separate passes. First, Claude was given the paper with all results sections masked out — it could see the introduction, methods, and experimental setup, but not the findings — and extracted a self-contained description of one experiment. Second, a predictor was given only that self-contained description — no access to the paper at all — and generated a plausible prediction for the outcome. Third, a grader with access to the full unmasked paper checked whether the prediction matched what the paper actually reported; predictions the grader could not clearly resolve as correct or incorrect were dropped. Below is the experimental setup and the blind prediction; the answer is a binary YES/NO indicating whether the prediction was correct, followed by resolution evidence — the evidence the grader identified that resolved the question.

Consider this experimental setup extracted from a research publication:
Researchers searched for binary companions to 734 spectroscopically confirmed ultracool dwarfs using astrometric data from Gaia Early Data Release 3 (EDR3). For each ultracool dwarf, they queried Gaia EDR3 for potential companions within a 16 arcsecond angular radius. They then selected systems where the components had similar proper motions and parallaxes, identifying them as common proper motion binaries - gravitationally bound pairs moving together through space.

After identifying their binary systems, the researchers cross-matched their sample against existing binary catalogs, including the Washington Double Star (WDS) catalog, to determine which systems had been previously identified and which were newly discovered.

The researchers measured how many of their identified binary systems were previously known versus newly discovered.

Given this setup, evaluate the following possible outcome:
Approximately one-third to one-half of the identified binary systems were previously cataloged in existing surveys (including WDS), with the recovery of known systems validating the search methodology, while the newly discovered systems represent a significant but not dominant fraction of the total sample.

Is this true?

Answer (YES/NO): NO